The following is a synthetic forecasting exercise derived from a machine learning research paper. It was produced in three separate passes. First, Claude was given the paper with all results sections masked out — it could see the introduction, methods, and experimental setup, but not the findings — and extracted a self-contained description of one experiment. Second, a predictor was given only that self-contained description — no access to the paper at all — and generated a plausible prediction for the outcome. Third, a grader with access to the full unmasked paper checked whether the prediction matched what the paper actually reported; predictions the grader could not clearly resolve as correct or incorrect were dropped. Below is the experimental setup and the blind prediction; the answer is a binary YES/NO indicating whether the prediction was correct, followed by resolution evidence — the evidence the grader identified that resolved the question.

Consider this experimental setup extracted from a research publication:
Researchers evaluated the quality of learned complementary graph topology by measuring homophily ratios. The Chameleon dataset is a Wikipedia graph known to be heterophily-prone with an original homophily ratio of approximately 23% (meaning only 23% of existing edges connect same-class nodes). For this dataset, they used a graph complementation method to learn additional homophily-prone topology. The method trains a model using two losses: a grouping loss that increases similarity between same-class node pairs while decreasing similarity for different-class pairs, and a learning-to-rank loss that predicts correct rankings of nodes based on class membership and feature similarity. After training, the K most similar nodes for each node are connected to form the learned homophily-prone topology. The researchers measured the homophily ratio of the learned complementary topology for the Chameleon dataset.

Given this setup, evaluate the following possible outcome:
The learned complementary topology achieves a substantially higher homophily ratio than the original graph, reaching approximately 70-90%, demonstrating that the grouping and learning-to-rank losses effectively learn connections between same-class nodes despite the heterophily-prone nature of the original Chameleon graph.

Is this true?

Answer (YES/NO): NO